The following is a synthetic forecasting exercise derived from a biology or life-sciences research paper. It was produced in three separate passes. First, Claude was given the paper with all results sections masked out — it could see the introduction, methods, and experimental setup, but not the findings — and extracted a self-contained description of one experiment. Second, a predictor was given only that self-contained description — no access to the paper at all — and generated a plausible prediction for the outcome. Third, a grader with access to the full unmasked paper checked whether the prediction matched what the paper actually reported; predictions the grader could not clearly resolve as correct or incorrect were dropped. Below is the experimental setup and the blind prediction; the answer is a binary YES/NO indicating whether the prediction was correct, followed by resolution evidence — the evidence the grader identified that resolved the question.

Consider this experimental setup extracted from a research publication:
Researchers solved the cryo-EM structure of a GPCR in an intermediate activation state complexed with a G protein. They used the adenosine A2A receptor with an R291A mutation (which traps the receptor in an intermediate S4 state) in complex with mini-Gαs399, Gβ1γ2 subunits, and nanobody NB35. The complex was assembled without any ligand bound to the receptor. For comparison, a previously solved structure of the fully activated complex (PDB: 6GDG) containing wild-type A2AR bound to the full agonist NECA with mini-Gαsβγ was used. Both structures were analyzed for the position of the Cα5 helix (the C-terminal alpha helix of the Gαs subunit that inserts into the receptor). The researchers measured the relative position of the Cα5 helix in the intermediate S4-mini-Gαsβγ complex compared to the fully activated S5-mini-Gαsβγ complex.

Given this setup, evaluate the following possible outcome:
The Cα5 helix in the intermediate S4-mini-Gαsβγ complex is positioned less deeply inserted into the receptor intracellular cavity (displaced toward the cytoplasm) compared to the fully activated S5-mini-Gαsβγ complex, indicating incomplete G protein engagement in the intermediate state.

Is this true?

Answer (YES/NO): YES